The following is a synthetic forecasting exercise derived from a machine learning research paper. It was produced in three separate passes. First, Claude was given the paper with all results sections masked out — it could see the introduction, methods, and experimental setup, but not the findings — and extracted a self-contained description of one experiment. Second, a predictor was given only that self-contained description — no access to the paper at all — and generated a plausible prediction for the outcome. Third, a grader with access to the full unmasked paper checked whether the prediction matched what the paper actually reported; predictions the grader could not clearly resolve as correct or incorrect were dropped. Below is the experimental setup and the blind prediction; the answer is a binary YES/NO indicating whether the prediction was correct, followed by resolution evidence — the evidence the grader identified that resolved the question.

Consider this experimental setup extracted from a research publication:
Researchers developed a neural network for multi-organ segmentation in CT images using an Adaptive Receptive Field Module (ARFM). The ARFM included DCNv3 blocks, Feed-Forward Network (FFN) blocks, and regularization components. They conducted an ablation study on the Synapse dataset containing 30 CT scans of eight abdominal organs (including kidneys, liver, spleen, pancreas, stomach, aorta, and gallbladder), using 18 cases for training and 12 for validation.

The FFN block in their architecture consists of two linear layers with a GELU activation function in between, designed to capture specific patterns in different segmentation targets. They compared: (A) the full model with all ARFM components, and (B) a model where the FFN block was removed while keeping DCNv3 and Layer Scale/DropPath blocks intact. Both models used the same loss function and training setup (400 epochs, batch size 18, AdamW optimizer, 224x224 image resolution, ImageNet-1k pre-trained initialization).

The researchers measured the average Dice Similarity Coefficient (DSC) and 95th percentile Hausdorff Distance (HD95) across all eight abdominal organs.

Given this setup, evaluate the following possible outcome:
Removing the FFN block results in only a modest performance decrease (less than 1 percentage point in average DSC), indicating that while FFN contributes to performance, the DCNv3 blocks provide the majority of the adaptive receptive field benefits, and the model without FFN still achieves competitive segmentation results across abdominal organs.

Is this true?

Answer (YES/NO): NO